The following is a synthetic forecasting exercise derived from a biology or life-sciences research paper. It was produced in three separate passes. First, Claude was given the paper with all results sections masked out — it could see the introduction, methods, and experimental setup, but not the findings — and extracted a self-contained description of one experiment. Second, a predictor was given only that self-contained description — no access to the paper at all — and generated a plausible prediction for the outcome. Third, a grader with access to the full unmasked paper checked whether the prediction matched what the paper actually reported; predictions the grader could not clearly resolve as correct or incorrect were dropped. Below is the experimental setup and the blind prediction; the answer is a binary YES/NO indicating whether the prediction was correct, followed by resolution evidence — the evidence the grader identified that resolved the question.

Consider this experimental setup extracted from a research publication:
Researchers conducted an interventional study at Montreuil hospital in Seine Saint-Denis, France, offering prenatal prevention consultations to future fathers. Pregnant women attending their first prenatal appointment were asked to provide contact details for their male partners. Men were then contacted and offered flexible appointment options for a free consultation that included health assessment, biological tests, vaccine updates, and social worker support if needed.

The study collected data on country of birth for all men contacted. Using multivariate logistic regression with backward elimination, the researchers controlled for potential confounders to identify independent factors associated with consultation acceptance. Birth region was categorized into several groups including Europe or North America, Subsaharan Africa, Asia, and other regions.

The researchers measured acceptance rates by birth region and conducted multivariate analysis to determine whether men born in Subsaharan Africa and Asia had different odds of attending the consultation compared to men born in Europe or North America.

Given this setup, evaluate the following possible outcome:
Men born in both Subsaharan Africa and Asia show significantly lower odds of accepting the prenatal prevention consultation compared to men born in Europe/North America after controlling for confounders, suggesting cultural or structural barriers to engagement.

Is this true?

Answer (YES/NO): NO